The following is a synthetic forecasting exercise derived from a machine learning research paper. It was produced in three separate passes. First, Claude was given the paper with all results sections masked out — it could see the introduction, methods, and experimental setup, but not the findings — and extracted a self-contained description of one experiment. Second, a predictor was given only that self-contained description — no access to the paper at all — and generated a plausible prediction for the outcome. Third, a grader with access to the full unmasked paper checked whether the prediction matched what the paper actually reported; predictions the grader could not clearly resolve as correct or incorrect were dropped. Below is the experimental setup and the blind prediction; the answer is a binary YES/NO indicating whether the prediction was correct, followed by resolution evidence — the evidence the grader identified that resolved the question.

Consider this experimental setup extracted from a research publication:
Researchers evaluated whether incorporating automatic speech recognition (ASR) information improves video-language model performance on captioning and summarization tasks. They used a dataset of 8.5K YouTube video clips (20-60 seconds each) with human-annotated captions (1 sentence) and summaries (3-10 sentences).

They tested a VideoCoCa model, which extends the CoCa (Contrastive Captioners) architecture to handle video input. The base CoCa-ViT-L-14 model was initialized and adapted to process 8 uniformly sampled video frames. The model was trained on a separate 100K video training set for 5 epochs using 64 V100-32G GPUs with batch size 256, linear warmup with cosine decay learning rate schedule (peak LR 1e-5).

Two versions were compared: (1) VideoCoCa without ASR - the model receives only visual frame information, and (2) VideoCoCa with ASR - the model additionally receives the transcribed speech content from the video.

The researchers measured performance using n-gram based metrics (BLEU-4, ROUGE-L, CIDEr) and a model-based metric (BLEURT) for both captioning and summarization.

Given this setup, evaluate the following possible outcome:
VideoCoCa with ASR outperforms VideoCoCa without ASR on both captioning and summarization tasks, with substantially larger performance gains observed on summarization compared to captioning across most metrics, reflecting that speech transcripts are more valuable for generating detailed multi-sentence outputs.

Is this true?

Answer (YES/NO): NO